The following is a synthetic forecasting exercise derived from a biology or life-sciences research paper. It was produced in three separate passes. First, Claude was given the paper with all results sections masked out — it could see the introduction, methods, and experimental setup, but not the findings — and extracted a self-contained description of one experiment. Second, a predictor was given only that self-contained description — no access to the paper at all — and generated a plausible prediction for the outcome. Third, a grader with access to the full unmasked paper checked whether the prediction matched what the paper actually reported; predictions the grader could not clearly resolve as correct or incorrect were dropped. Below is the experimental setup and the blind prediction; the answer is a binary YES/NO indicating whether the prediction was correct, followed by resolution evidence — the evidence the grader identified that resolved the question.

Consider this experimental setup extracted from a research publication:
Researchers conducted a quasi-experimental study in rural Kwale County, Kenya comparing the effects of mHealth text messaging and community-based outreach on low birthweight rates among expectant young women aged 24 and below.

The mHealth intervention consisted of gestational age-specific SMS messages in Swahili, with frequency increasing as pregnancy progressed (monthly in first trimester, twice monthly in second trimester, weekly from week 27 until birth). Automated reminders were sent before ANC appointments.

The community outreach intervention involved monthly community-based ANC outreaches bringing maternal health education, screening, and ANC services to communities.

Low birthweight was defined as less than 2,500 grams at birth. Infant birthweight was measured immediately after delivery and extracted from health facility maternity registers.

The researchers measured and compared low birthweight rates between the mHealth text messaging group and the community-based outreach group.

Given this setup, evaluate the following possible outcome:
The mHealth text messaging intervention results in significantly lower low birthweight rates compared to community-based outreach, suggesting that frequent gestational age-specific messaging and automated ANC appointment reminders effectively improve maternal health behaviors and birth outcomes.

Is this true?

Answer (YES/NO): NO